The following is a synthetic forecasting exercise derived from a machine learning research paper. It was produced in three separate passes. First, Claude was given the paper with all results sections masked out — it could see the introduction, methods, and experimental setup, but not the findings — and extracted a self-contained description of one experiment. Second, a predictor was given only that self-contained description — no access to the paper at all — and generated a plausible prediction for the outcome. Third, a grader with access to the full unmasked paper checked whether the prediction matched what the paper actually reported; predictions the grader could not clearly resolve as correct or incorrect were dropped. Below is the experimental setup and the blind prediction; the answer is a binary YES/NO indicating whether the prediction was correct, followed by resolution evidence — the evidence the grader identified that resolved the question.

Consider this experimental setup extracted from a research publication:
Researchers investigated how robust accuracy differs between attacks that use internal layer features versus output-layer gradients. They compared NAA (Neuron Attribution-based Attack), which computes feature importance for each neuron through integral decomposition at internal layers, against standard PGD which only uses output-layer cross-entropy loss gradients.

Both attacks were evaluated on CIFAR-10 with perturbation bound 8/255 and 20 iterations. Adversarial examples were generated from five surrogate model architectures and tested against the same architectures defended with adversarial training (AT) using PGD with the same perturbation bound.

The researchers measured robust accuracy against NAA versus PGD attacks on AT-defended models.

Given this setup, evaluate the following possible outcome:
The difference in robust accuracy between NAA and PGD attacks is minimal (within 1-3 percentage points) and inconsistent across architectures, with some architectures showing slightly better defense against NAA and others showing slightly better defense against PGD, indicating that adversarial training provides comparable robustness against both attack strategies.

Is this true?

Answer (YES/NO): YES